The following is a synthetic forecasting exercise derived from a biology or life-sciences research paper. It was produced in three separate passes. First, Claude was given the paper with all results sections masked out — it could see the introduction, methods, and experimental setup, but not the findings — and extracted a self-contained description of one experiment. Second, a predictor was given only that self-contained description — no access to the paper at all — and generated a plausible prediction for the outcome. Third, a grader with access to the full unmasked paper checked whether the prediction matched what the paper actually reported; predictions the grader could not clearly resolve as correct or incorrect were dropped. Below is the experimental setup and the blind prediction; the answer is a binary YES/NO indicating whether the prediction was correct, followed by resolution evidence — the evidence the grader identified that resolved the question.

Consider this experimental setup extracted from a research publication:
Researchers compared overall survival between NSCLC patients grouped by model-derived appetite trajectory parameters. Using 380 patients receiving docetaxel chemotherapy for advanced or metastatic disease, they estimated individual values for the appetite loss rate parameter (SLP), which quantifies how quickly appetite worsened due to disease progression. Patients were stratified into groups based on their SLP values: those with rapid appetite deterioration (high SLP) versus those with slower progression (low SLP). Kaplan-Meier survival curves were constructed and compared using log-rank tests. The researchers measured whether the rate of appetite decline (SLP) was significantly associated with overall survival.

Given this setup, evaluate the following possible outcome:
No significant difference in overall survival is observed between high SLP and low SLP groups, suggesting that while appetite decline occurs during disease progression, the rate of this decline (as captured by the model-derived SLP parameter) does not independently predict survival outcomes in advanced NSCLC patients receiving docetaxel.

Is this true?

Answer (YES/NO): NO